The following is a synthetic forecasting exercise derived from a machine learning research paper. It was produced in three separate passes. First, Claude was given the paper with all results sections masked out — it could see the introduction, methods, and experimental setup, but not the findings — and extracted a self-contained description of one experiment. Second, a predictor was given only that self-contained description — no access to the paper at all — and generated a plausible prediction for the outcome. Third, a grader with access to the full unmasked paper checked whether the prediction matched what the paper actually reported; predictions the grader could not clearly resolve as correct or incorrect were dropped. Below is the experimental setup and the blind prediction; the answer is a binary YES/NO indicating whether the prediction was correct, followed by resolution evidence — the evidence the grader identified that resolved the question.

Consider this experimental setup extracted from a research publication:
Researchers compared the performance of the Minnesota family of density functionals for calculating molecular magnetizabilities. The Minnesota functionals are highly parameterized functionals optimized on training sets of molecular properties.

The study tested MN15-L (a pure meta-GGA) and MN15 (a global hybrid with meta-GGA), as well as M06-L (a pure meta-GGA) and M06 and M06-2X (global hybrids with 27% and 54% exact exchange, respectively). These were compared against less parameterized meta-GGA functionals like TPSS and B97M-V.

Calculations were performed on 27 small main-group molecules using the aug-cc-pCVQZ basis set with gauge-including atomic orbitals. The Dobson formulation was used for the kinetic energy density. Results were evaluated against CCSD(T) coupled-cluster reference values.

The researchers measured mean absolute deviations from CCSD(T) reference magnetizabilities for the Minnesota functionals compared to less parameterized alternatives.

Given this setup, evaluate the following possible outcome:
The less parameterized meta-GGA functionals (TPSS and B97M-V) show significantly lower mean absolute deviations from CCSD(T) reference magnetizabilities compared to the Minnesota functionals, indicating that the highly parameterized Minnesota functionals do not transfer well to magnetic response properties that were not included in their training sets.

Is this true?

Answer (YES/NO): YES